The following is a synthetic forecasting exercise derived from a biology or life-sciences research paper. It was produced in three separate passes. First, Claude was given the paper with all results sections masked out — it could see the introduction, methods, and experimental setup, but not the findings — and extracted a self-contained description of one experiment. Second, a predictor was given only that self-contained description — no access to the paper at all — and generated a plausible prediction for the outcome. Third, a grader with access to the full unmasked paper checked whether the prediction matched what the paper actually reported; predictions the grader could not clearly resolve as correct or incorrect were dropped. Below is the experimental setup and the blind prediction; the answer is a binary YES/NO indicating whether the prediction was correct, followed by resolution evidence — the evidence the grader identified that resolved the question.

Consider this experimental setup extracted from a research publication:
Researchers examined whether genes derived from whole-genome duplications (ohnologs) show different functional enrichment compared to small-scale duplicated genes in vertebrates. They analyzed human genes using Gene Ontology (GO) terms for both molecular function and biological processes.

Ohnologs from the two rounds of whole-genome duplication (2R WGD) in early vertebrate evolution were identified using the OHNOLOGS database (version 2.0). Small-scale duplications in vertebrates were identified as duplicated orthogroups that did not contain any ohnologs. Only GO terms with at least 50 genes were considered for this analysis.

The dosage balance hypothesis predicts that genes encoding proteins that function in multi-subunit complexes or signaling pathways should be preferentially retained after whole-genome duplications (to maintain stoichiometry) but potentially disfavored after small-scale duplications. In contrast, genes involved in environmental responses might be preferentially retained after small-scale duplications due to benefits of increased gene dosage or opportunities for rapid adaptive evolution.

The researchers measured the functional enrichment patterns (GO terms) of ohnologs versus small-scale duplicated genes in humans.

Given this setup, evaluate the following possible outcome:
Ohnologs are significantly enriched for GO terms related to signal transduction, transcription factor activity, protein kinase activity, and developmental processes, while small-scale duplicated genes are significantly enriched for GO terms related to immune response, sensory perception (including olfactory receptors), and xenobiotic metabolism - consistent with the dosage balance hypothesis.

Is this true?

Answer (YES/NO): NO